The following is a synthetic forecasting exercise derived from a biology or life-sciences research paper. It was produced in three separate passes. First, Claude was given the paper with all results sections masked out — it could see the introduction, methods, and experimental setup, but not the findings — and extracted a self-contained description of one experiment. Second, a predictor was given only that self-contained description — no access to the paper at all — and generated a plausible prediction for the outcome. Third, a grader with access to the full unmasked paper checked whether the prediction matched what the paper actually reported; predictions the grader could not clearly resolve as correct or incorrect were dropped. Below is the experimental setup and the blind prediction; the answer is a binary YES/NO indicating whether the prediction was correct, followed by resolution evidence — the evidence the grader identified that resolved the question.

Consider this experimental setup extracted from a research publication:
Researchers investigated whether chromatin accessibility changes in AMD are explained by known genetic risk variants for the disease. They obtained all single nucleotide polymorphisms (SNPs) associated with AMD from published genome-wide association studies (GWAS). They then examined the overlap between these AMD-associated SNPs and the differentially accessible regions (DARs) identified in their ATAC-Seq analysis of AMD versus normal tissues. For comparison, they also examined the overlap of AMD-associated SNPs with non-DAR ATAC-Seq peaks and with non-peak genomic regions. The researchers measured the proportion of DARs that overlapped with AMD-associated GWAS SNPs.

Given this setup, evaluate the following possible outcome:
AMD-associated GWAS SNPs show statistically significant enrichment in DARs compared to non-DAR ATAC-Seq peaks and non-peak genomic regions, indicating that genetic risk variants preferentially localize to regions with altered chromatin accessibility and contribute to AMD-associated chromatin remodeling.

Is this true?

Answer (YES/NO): NO